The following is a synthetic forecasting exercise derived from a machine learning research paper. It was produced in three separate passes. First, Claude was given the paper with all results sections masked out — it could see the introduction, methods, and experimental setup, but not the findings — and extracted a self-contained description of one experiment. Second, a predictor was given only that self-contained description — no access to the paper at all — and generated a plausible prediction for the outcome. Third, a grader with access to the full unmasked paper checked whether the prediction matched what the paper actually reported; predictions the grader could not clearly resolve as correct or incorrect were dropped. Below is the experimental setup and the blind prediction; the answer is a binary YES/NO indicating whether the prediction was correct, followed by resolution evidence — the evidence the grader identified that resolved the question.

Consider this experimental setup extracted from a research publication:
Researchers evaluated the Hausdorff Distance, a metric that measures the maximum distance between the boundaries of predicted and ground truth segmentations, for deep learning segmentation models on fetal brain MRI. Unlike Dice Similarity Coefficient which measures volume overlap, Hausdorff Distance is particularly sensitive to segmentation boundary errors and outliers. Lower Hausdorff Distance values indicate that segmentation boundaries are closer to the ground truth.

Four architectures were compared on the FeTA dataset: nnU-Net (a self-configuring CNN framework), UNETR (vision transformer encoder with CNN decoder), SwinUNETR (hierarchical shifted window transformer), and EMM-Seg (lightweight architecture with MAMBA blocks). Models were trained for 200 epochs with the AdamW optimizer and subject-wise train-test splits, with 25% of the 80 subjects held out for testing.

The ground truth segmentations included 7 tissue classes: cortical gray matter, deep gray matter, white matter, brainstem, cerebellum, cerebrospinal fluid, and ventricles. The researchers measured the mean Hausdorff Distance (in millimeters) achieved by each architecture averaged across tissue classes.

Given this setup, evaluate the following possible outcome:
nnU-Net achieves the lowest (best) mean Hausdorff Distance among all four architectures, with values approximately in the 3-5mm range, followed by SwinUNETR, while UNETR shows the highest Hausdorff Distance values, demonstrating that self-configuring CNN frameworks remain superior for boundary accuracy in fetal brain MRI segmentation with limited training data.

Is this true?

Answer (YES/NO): NO